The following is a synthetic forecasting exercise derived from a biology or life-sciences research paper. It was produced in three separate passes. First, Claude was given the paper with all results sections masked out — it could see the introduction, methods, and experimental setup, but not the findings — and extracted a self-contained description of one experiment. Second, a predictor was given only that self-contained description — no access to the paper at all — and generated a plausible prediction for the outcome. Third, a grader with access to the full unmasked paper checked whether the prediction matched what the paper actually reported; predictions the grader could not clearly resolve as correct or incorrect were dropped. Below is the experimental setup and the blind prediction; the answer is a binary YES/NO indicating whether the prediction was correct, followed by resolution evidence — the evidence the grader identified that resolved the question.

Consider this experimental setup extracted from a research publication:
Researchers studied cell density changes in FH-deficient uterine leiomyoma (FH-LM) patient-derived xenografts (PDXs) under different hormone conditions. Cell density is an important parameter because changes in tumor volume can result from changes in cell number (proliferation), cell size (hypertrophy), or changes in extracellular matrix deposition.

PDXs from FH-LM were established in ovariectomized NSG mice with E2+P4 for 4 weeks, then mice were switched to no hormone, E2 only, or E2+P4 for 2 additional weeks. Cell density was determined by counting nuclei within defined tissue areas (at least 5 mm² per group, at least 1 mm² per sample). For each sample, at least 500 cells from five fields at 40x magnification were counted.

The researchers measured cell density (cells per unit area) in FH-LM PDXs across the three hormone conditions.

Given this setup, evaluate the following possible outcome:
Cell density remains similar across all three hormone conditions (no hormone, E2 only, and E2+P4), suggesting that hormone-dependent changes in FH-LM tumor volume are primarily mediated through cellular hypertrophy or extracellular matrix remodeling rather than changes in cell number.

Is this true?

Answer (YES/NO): NO